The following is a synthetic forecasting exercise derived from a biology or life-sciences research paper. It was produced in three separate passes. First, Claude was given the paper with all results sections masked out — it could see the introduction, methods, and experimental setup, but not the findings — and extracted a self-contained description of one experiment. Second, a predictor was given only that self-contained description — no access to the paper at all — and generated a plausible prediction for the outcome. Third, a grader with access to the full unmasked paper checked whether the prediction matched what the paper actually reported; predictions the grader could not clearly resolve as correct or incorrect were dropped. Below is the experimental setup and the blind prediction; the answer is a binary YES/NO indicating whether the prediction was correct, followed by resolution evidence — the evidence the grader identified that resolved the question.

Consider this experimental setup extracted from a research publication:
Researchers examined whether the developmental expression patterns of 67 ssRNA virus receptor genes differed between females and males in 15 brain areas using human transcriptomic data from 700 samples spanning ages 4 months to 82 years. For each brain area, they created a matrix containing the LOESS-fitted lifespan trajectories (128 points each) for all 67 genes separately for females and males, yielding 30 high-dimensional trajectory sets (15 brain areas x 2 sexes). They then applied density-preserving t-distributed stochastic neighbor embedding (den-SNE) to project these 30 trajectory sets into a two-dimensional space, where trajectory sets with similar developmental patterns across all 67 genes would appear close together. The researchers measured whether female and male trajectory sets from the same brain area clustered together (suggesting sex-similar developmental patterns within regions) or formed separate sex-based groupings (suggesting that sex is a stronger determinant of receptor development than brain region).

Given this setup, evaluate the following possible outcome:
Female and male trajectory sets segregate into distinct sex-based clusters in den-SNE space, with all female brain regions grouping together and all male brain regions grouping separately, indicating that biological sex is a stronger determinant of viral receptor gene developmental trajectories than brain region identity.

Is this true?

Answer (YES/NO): NO